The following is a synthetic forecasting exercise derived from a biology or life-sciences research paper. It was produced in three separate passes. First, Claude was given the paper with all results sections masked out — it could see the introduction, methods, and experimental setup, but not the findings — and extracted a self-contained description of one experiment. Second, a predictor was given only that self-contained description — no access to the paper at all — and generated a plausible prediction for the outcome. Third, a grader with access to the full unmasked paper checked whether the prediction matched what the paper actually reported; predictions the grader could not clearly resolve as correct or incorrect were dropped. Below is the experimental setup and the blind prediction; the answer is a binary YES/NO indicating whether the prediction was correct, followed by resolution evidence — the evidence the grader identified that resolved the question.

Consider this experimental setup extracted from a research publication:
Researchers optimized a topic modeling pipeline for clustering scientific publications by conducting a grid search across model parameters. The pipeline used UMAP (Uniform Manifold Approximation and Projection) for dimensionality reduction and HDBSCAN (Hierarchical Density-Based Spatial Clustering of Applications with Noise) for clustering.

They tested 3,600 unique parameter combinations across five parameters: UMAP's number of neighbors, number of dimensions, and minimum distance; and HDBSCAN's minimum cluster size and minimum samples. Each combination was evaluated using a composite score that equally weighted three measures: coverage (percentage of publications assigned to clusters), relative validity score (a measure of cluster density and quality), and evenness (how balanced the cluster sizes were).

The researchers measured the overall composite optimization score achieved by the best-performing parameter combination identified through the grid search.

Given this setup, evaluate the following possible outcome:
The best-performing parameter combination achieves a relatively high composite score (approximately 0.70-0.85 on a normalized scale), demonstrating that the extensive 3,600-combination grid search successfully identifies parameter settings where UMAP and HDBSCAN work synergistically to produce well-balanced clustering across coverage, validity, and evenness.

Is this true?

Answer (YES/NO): YES